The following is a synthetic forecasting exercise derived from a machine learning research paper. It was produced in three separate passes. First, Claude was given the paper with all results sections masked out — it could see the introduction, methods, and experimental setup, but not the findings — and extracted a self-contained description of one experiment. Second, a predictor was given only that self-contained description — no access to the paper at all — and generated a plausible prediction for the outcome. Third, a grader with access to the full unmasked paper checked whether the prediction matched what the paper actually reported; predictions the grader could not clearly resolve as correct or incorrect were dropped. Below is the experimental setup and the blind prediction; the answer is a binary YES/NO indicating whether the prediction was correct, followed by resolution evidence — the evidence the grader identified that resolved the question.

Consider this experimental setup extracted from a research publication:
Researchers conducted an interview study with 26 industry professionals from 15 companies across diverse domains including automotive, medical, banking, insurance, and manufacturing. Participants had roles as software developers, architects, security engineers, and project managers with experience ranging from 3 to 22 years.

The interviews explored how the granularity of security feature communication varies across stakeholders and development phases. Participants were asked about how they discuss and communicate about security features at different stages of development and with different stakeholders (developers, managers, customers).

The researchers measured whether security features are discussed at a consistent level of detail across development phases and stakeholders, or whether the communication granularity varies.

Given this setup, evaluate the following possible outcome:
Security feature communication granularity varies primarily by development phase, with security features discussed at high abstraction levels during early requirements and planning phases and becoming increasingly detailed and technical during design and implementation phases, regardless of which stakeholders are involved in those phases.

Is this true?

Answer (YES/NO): NO